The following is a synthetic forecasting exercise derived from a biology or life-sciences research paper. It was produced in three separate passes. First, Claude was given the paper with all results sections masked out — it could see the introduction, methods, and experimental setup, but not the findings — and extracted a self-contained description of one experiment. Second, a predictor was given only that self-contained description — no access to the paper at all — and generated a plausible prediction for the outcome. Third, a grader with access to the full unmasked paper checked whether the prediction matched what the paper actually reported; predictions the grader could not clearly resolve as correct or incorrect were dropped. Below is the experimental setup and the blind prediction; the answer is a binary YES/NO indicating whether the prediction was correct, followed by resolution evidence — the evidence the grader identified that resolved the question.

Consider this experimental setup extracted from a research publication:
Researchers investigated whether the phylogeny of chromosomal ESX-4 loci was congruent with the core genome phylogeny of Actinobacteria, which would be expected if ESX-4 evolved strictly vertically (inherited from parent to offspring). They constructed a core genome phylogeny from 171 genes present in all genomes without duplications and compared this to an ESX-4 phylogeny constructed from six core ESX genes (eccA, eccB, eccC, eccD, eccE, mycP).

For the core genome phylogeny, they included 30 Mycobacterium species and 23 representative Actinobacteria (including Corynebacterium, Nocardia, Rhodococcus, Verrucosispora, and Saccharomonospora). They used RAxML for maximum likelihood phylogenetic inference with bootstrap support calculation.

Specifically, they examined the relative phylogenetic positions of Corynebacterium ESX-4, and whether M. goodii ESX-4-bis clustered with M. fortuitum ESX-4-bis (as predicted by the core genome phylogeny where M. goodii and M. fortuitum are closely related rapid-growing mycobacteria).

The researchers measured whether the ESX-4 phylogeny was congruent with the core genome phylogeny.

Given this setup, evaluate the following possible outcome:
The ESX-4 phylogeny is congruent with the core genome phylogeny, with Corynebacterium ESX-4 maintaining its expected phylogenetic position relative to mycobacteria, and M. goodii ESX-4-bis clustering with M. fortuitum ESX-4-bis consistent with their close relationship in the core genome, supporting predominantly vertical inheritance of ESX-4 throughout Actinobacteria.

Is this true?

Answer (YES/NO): NO